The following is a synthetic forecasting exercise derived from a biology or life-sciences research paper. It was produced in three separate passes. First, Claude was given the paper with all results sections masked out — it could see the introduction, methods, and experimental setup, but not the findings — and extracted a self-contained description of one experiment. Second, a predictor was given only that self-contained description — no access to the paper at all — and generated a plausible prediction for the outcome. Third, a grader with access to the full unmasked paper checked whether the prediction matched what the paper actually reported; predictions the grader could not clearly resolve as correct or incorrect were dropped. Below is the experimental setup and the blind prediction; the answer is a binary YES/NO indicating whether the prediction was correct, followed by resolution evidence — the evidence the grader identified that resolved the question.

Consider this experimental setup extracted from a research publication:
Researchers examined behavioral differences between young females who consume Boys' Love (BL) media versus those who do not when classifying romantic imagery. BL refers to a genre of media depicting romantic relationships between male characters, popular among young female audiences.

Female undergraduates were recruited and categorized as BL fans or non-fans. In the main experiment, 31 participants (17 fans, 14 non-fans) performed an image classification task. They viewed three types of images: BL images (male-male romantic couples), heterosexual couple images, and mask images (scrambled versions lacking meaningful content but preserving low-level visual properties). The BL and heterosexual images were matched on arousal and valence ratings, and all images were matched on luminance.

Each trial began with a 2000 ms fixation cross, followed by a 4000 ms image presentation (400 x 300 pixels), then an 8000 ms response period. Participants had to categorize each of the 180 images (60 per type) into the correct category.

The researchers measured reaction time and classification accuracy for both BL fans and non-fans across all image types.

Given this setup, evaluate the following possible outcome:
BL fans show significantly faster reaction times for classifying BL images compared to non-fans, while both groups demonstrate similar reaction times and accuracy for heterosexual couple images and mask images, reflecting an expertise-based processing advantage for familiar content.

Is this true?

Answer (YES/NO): NO